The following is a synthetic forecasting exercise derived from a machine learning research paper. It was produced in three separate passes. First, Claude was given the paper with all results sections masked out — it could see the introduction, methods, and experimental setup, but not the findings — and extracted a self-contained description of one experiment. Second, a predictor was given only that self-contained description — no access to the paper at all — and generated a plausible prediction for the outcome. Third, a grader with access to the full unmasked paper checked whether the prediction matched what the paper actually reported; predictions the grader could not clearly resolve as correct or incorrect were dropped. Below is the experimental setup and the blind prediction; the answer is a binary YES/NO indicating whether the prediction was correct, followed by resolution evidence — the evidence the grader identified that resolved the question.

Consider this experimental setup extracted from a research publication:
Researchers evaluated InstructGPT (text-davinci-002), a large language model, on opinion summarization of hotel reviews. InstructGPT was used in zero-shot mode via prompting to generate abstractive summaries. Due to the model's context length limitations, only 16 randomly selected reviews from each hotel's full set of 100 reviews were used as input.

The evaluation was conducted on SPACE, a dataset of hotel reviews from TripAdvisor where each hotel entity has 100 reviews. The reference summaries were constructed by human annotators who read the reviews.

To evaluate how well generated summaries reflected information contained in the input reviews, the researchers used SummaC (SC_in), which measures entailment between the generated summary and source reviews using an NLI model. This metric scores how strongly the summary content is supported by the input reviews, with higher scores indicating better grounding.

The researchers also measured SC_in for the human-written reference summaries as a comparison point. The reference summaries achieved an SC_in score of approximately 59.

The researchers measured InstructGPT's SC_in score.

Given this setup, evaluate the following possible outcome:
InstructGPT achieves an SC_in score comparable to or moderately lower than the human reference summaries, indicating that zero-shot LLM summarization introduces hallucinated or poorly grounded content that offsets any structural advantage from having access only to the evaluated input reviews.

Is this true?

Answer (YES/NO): YES